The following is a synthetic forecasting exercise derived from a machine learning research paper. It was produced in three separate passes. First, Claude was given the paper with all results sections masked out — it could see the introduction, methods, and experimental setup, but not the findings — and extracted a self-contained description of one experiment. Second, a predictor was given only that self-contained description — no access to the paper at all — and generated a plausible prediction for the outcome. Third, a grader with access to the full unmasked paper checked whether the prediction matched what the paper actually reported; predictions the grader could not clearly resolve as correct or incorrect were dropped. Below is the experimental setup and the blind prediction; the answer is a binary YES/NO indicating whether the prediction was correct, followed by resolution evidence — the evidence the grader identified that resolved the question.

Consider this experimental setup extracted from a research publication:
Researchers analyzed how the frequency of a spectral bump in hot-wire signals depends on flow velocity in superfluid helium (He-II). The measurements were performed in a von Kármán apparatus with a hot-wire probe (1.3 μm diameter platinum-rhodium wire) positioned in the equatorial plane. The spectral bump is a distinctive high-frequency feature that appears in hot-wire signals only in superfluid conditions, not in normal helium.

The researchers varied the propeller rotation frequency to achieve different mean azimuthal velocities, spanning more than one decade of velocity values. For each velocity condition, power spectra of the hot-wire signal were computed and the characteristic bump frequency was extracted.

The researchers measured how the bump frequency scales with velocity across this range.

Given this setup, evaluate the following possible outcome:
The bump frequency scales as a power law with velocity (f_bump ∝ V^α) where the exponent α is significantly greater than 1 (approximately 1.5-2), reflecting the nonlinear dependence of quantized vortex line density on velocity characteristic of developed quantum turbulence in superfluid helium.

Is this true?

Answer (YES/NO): YES